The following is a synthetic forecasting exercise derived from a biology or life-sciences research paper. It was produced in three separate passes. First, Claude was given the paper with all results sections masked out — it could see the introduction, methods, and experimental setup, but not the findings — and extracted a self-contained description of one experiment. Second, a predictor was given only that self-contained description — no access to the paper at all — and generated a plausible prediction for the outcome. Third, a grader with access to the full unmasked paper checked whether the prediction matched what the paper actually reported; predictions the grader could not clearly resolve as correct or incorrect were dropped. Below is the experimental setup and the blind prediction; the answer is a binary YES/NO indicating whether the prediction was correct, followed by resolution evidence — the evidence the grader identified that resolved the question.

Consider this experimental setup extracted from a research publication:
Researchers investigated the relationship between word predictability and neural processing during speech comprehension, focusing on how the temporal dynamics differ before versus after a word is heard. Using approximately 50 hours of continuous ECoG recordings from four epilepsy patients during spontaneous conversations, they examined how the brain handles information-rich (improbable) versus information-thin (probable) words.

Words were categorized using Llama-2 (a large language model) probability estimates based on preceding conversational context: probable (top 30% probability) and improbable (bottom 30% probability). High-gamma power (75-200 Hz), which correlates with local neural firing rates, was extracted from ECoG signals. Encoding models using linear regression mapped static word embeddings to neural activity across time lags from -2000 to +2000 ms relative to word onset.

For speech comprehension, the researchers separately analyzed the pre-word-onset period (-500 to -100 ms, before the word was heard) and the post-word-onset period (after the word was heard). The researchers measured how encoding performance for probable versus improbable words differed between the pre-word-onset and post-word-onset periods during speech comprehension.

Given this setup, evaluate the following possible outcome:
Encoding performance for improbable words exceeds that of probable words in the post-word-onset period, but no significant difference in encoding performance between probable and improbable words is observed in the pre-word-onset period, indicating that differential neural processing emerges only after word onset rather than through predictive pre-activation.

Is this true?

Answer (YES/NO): NO